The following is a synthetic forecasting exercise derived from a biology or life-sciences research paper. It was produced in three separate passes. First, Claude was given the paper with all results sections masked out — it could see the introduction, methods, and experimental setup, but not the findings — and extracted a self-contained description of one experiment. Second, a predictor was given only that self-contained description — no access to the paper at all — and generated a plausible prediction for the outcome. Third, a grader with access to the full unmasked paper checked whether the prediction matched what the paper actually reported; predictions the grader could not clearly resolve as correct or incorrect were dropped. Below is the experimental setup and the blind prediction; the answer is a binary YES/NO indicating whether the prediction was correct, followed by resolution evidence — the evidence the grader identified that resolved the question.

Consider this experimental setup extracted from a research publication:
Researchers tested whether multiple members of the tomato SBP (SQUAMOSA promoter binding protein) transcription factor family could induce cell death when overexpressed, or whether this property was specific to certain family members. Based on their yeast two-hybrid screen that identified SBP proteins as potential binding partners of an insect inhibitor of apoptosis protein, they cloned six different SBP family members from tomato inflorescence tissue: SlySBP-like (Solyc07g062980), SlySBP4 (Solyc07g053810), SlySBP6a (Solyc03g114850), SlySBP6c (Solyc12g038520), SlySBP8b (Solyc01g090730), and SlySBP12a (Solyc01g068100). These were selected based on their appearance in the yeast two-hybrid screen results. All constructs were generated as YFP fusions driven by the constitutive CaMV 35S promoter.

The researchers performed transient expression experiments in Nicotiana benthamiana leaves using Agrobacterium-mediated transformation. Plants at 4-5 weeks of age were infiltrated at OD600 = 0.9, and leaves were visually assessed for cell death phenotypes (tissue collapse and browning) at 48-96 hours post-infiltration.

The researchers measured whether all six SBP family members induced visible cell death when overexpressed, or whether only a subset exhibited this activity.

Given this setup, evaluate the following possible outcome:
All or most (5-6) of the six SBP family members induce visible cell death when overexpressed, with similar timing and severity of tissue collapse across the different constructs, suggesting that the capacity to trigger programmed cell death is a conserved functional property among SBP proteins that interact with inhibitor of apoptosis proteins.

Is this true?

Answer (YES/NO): NO